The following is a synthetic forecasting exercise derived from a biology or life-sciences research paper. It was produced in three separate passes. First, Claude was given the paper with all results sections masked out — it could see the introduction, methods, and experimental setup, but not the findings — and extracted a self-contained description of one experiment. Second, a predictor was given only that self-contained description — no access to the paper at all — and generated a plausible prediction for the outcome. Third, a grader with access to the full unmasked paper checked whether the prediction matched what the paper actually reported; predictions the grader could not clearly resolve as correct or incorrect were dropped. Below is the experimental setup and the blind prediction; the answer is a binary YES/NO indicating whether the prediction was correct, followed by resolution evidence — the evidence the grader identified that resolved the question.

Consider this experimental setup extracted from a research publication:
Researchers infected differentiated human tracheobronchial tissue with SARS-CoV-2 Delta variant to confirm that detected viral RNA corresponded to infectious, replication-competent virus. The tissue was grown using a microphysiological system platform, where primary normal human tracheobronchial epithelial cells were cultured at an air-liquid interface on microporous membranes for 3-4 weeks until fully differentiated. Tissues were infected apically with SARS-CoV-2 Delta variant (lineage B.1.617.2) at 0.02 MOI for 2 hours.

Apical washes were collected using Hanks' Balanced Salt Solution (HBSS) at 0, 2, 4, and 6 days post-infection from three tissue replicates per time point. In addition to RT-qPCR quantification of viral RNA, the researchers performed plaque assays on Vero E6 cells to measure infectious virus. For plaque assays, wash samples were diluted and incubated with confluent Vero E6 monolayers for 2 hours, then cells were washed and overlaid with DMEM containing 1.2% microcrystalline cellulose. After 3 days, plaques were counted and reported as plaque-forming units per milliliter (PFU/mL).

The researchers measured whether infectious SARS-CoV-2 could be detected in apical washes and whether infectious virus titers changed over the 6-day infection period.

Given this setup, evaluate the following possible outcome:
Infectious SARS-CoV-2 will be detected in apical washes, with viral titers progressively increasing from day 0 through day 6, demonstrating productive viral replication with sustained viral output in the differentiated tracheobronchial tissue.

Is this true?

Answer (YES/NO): YES